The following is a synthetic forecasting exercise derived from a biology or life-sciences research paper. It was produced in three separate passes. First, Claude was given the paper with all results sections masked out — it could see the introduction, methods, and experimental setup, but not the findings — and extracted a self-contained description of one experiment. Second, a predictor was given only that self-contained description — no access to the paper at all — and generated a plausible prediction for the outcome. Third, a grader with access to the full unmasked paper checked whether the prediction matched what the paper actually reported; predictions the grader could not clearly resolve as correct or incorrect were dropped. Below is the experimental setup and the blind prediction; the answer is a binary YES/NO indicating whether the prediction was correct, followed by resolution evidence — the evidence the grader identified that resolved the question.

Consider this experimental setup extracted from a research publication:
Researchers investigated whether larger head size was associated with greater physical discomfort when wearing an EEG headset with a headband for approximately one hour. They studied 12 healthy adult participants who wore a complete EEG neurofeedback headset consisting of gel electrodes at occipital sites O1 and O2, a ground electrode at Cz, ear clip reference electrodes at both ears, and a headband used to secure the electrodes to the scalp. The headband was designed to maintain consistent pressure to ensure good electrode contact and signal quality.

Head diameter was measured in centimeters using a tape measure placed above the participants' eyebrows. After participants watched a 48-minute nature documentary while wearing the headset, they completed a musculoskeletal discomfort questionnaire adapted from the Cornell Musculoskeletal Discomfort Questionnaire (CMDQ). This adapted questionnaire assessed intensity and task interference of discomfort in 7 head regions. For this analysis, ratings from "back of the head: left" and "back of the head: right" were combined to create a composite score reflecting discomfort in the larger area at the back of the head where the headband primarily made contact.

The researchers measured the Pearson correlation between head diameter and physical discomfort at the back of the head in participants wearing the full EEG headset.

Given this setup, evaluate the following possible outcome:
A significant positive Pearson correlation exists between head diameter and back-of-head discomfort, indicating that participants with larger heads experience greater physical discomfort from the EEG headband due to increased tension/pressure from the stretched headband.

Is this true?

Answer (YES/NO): NO